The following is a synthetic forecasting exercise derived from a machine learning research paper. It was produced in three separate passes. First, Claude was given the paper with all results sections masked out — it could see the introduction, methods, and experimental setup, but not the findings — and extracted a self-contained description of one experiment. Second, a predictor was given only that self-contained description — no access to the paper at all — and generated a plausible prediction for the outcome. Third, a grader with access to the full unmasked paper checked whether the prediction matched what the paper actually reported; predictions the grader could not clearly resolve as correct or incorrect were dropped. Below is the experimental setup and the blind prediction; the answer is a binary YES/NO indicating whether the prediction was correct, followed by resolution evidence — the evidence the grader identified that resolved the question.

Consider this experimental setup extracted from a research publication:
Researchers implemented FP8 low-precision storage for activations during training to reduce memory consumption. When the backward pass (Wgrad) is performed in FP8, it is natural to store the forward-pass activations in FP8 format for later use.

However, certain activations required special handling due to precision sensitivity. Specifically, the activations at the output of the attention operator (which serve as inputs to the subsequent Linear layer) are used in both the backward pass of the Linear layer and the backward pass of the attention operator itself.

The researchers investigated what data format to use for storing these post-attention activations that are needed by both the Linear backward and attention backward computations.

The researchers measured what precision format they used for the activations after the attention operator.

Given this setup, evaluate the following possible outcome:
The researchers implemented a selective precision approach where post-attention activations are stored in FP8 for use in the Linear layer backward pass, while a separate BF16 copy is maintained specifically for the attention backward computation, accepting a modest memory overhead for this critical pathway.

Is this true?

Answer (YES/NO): NO